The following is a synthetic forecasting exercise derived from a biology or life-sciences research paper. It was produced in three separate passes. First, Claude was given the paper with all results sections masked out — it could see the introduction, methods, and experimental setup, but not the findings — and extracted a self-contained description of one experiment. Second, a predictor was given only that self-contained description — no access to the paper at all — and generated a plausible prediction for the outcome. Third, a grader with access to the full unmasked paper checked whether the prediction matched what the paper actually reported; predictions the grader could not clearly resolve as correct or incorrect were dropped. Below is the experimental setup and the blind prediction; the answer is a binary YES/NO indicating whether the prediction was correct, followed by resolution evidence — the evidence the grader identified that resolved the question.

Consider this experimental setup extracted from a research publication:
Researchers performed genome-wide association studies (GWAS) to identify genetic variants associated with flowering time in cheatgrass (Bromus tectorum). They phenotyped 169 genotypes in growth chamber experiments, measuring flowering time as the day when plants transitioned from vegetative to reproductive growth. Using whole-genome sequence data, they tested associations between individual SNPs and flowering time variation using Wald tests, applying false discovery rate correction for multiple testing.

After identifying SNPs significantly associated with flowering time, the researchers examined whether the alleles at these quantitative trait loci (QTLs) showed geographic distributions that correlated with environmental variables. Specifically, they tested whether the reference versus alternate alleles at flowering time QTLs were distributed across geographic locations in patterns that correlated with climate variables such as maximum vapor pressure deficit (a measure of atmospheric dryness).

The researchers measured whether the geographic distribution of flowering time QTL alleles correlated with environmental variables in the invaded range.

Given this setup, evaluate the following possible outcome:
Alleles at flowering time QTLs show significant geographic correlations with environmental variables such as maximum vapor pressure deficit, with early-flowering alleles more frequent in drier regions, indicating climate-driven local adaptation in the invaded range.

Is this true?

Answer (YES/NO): YES